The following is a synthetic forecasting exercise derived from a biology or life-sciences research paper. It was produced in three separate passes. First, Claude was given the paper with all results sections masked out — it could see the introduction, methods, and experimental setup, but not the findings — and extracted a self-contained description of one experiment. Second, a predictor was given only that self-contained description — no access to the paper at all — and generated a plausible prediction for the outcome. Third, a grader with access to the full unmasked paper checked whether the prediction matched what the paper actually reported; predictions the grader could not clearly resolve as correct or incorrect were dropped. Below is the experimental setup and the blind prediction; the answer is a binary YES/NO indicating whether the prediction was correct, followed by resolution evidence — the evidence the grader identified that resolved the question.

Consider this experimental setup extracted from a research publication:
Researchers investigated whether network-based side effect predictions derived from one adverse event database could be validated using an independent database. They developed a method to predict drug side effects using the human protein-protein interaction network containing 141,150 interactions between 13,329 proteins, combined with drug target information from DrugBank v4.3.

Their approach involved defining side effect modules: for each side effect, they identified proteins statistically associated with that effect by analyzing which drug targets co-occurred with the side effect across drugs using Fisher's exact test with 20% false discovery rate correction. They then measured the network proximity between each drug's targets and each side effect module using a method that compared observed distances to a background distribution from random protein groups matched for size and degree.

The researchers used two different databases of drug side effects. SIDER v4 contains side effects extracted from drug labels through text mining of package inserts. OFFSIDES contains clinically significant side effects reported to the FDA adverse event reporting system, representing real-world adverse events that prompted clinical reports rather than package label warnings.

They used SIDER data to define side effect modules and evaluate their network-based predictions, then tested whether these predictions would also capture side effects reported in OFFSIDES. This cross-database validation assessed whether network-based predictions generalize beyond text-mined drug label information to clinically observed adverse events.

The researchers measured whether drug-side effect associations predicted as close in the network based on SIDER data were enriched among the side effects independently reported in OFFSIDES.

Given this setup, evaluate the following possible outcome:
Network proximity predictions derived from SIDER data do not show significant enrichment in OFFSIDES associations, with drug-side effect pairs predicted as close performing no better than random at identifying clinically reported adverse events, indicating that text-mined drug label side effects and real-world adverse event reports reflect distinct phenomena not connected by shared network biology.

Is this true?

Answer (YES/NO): NO